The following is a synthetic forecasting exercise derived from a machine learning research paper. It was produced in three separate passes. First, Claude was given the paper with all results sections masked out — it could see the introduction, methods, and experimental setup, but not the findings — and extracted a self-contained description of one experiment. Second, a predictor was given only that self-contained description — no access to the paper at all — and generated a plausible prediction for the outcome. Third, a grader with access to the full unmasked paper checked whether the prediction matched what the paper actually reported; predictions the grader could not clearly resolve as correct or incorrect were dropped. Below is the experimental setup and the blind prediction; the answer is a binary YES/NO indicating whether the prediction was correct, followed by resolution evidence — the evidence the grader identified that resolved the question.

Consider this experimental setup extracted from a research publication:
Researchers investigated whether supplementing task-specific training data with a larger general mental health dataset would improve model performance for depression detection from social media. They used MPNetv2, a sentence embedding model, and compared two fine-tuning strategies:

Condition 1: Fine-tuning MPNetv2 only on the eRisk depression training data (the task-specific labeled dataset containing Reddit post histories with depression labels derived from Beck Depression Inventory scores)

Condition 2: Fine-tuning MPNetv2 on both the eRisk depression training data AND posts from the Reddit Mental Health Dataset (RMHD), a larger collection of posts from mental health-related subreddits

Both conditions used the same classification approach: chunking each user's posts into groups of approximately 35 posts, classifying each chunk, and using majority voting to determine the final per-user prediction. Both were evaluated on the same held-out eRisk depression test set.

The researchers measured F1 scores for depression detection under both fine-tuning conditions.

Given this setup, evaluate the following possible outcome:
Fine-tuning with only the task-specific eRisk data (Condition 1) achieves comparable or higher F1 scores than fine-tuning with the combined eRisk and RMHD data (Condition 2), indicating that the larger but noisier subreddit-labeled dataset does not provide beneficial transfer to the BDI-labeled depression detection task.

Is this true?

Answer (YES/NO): YES